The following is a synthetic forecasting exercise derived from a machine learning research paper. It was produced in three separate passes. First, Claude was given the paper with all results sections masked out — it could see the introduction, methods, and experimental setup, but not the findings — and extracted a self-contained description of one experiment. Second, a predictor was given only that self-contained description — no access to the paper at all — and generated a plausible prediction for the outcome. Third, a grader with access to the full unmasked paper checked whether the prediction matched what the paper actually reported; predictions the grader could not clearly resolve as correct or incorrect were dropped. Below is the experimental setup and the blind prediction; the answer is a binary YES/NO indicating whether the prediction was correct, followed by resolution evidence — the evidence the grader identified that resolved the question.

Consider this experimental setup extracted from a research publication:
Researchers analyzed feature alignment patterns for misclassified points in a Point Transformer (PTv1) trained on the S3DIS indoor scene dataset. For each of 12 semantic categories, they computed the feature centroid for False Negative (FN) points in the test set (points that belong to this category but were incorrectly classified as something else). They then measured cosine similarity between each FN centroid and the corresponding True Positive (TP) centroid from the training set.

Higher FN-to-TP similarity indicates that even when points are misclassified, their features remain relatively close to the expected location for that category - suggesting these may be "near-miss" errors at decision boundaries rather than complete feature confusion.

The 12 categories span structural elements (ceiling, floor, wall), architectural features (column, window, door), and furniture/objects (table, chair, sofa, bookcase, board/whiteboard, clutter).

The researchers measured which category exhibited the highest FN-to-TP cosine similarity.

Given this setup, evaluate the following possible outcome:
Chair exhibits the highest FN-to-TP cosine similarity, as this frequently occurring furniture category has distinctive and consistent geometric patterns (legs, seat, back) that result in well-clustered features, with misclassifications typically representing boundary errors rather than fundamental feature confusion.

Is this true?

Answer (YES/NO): NO